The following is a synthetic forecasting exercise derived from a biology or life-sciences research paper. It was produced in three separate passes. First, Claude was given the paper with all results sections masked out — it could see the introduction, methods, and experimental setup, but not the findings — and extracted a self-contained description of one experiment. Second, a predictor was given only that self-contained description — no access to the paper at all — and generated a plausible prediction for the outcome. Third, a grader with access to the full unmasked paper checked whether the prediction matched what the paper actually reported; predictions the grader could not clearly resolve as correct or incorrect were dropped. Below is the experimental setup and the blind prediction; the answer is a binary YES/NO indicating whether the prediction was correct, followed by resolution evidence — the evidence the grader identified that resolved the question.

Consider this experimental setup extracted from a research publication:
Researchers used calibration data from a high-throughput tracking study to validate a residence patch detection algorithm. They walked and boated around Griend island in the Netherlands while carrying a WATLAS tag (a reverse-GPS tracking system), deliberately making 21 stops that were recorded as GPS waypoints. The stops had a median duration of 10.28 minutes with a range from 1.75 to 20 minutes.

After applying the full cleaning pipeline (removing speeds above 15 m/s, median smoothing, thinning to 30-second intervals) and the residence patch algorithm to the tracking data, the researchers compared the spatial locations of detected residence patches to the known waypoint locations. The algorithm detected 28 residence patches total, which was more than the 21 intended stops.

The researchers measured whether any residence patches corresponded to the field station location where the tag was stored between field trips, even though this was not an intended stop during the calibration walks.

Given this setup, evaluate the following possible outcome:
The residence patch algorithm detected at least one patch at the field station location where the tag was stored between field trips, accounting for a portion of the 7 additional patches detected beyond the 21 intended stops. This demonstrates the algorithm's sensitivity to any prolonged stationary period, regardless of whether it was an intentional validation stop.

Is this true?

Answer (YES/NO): YES